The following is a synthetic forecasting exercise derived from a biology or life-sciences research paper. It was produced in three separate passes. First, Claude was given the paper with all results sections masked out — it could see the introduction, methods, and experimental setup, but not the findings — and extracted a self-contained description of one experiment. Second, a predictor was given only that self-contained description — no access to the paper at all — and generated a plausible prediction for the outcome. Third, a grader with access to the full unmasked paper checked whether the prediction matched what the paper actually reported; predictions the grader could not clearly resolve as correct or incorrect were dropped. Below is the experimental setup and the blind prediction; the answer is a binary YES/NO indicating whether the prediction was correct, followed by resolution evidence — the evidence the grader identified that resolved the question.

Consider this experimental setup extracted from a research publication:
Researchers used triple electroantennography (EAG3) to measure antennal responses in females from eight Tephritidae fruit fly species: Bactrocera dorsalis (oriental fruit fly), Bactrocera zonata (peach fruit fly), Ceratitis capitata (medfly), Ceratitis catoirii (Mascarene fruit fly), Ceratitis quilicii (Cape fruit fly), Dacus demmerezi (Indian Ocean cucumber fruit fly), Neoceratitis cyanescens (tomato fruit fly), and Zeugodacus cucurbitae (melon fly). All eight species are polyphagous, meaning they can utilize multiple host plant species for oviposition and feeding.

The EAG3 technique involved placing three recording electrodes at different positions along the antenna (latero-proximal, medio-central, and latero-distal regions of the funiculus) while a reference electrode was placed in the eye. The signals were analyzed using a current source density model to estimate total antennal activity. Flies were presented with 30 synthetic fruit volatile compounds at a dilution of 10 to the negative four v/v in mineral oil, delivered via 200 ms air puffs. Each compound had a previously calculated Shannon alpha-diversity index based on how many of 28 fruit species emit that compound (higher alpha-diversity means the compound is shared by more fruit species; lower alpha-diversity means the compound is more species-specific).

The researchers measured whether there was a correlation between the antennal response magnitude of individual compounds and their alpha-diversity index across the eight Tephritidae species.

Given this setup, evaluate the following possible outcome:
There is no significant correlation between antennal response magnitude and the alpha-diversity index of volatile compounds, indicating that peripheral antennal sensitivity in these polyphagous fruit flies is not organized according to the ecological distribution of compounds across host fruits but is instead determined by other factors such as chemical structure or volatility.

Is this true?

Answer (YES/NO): NO